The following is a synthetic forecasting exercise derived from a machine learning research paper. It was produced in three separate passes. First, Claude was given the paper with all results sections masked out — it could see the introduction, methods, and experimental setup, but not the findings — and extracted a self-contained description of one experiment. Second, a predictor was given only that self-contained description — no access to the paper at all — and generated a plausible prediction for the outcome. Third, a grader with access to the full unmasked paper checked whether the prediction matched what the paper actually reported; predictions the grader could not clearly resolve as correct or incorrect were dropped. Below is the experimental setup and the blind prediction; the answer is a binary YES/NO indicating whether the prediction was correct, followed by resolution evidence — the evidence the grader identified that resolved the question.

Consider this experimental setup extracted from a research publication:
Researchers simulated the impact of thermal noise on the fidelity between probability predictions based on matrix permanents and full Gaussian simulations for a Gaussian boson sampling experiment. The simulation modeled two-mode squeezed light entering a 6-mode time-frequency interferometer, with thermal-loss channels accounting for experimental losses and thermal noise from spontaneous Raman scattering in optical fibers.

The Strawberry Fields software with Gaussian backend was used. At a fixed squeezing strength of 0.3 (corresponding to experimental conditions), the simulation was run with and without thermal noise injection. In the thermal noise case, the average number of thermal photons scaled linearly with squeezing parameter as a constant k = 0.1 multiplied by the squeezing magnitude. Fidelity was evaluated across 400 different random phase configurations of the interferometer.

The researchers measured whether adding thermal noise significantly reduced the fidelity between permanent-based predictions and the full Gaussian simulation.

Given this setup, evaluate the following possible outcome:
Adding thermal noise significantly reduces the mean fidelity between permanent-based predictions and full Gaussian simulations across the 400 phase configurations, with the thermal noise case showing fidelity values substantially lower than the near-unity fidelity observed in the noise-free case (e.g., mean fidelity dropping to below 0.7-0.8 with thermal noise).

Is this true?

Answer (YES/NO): NO